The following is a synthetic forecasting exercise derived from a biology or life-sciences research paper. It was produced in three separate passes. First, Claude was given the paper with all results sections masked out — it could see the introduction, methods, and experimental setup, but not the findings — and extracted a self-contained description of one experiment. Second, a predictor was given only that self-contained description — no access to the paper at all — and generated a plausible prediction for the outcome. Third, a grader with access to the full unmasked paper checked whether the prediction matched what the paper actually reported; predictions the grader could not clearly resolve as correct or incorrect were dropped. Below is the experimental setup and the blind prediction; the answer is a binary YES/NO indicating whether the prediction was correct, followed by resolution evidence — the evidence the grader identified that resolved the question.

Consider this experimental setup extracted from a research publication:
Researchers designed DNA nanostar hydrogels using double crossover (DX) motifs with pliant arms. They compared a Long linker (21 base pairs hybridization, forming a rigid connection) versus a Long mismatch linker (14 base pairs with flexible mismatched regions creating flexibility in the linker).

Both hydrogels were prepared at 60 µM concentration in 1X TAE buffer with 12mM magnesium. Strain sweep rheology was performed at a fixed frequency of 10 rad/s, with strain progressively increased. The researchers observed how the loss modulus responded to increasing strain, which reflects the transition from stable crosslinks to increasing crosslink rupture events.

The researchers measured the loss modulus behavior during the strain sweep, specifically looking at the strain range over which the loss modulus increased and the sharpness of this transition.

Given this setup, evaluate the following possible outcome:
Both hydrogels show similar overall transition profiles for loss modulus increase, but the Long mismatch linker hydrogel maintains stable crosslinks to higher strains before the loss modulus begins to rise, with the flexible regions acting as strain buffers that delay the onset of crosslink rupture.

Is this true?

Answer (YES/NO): NO